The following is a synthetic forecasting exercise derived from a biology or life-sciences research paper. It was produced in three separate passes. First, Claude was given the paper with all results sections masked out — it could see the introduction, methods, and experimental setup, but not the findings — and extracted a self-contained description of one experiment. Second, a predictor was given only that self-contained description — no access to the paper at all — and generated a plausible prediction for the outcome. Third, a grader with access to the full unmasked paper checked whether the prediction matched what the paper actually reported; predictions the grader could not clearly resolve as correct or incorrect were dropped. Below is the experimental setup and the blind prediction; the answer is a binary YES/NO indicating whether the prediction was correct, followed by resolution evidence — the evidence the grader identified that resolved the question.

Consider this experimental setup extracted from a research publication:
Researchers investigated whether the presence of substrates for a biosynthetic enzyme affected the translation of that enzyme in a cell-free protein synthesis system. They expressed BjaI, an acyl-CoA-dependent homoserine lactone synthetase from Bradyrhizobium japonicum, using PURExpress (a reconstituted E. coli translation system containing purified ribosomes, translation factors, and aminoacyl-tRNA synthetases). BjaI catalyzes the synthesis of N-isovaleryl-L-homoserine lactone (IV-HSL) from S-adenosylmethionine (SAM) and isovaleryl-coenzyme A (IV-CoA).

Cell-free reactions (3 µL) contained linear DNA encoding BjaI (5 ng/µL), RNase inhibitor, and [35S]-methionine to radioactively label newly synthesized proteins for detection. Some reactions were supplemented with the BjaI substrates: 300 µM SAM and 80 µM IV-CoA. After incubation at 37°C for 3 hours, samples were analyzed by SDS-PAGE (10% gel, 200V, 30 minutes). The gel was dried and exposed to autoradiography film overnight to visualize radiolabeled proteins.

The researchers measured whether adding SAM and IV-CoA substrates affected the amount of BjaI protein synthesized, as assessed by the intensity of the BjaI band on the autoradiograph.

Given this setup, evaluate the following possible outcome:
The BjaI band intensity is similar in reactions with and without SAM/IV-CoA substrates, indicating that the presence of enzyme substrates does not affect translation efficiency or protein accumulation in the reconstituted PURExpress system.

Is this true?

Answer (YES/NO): YES